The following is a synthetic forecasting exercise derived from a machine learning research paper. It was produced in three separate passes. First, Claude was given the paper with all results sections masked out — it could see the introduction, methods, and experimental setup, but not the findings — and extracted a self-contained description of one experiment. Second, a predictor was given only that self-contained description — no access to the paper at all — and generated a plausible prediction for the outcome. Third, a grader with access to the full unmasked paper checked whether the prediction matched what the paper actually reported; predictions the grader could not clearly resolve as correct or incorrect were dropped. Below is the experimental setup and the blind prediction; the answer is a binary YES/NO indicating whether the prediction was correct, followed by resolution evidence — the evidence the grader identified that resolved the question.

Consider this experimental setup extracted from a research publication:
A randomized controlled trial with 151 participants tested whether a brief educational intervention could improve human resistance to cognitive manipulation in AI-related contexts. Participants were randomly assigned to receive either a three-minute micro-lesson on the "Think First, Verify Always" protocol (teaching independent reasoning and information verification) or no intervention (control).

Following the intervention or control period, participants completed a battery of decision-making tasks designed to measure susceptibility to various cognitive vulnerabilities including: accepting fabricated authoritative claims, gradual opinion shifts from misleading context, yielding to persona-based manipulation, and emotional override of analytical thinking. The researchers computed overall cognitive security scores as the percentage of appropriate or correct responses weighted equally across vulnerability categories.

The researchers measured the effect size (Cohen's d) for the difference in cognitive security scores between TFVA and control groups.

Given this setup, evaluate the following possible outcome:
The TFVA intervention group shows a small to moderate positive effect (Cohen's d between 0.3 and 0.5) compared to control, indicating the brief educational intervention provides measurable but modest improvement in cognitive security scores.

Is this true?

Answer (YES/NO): NO